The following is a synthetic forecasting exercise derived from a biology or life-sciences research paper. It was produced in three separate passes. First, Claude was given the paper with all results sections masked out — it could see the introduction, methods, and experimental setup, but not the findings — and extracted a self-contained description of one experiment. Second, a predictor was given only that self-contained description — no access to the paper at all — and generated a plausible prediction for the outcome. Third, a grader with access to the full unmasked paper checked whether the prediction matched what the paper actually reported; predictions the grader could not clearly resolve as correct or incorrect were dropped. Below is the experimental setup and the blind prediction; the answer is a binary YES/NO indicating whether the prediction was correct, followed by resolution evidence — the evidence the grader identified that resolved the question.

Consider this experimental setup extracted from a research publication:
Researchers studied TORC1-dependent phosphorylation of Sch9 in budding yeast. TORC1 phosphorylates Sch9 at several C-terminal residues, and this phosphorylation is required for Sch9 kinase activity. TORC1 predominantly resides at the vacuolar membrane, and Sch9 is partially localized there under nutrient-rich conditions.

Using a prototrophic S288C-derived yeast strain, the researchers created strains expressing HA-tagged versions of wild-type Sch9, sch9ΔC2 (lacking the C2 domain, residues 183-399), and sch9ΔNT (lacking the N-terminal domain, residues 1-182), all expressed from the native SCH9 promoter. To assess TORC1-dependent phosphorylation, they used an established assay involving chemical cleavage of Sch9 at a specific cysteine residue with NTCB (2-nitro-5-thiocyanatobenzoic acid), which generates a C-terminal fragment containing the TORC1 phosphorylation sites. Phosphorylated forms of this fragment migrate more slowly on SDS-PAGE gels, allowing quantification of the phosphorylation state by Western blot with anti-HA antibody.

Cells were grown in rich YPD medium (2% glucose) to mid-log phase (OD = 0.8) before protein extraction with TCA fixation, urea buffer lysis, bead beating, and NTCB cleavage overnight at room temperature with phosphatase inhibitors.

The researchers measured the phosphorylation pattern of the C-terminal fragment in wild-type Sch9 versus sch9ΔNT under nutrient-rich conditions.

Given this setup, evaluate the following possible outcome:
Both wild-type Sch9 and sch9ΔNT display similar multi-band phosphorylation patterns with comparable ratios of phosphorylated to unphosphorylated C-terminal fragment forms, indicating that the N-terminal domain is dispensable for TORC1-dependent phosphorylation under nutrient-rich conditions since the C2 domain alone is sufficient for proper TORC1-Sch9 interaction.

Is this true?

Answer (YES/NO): NO